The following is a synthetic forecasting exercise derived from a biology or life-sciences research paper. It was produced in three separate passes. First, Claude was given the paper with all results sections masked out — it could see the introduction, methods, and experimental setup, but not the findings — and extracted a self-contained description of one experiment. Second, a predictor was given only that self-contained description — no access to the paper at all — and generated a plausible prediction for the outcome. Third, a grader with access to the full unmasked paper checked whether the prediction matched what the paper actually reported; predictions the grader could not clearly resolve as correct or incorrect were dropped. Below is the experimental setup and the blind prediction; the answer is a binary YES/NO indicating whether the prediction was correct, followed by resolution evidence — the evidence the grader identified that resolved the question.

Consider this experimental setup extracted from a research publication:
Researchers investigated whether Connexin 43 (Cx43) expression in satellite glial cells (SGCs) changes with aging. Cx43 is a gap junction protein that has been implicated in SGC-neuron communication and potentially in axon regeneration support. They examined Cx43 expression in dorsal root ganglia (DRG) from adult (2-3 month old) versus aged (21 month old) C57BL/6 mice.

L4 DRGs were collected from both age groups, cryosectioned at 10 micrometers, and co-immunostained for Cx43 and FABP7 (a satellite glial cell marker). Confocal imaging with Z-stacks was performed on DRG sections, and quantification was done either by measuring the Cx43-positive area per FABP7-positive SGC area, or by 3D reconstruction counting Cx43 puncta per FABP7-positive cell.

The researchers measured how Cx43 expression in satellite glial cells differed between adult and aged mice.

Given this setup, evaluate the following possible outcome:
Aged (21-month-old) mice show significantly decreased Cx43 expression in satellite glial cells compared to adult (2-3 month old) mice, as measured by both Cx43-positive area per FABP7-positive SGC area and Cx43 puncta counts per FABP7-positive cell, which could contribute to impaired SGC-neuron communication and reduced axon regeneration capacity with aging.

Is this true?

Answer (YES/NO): YES